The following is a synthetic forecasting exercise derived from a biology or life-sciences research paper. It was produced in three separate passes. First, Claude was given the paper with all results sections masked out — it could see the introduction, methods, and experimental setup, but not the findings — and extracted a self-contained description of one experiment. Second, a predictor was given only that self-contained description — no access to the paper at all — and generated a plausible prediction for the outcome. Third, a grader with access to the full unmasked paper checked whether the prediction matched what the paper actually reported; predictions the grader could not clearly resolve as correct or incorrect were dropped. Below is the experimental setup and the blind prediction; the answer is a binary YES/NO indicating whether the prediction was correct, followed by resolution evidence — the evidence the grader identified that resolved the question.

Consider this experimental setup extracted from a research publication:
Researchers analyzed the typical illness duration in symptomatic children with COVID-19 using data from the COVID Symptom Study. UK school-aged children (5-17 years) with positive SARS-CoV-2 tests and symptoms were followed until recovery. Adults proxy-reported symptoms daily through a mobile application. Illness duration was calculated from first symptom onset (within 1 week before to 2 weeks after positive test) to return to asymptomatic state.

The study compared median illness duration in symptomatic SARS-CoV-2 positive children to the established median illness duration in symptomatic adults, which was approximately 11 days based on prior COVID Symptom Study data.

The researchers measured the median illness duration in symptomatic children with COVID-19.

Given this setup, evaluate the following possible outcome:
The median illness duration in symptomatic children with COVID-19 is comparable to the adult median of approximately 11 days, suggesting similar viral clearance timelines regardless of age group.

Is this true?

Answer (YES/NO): NO